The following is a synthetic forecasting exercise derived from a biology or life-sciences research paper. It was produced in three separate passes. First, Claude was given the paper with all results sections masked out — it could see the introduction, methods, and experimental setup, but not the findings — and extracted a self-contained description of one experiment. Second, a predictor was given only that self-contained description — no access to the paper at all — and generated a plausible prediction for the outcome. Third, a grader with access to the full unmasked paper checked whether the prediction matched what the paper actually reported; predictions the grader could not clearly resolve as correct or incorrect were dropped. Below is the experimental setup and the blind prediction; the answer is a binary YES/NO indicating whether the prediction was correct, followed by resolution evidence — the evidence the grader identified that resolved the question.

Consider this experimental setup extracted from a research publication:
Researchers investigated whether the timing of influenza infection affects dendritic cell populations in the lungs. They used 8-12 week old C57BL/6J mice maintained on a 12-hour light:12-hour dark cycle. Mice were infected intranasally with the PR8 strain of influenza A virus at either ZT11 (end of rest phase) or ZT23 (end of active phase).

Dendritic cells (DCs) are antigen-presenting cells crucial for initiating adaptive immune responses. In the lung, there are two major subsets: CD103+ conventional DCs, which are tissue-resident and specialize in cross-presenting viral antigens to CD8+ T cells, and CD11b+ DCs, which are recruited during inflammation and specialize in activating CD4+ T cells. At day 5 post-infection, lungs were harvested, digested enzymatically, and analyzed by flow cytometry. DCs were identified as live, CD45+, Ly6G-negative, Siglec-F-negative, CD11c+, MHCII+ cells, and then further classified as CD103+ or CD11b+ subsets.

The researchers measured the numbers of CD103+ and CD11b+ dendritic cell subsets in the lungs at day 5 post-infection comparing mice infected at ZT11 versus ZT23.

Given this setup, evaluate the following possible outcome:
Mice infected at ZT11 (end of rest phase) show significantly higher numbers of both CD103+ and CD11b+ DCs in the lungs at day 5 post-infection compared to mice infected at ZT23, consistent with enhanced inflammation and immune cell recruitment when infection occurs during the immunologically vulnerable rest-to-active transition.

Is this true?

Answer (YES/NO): NO